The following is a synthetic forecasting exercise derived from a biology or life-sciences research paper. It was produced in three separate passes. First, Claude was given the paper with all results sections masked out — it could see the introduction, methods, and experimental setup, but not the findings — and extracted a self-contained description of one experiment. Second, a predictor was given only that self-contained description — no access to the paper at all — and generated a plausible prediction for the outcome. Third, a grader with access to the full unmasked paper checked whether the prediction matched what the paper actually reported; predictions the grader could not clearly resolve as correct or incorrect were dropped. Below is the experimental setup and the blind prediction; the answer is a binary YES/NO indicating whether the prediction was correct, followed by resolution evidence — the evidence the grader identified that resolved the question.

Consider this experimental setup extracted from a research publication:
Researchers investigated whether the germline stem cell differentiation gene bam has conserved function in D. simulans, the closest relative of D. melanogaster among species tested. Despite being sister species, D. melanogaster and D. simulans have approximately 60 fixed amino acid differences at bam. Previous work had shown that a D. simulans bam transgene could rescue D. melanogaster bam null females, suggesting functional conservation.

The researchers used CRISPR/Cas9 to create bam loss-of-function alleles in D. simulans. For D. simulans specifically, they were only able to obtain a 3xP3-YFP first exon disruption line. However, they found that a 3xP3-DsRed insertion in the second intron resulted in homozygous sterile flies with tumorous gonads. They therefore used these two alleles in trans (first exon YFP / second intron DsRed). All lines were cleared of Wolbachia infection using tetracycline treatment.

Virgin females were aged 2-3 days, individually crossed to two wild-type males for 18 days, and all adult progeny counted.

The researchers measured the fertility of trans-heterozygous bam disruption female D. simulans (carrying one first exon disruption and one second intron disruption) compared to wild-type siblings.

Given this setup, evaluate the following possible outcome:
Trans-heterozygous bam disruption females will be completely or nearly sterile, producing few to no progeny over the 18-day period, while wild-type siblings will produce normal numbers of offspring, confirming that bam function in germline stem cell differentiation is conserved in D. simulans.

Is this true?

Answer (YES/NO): YES